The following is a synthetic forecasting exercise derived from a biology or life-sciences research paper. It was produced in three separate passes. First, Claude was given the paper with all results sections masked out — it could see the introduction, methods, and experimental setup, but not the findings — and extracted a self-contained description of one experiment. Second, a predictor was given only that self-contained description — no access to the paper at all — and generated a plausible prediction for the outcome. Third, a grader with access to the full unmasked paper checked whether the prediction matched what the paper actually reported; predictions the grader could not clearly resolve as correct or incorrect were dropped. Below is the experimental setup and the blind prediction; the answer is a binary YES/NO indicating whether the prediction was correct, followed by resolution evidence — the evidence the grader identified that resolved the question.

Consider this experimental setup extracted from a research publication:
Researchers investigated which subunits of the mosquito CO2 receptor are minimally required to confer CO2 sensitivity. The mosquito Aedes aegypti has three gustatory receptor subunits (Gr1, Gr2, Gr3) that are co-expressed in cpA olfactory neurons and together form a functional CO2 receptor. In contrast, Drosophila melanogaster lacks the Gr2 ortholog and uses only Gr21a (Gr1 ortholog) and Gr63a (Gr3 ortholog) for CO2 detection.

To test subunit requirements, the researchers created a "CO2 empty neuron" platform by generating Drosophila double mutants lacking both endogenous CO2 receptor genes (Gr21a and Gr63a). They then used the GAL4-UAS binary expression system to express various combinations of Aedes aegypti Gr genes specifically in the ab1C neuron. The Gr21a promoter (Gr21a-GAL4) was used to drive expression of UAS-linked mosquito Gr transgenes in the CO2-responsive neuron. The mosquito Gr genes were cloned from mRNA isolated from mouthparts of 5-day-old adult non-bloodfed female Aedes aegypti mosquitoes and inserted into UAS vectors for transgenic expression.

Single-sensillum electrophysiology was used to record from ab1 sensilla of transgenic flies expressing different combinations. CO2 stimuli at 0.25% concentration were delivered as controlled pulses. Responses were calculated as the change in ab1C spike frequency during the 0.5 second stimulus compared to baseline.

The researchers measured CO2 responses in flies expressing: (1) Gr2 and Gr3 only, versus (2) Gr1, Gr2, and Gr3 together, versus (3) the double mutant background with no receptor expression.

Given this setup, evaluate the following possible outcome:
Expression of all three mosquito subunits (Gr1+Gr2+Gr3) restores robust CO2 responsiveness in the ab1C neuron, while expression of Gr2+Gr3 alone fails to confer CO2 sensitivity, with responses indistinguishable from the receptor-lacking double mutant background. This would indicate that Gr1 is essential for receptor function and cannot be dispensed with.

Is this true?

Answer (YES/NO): NO